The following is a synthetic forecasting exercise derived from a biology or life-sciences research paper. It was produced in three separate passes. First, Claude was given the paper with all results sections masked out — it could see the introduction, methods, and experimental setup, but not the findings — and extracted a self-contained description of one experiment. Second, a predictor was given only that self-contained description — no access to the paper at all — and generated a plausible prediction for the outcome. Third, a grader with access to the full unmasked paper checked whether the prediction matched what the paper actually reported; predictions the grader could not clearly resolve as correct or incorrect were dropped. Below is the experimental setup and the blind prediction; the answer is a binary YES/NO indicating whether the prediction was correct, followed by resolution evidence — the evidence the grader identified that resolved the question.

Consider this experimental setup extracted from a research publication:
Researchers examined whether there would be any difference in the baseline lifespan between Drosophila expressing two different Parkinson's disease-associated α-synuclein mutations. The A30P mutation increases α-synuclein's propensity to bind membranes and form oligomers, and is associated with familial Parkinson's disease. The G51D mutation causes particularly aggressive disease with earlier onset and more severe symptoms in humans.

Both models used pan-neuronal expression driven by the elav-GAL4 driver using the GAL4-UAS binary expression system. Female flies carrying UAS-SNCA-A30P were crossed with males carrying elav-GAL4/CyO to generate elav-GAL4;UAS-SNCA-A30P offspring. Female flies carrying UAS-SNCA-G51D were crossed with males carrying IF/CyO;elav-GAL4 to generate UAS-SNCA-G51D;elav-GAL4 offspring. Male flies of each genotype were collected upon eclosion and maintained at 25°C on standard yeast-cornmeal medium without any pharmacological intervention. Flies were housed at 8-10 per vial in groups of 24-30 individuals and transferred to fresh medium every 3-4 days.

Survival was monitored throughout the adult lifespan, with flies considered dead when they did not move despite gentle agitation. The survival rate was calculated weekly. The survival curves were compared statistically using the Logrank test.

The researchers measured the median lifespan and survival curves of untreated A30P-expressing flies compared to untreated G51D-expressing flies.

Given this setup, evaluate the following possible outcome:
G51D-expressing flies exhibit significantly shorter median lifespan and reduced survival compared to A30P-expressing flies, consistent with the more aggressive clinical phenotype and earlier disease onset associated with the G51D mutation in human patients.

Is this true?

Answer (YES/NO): YES